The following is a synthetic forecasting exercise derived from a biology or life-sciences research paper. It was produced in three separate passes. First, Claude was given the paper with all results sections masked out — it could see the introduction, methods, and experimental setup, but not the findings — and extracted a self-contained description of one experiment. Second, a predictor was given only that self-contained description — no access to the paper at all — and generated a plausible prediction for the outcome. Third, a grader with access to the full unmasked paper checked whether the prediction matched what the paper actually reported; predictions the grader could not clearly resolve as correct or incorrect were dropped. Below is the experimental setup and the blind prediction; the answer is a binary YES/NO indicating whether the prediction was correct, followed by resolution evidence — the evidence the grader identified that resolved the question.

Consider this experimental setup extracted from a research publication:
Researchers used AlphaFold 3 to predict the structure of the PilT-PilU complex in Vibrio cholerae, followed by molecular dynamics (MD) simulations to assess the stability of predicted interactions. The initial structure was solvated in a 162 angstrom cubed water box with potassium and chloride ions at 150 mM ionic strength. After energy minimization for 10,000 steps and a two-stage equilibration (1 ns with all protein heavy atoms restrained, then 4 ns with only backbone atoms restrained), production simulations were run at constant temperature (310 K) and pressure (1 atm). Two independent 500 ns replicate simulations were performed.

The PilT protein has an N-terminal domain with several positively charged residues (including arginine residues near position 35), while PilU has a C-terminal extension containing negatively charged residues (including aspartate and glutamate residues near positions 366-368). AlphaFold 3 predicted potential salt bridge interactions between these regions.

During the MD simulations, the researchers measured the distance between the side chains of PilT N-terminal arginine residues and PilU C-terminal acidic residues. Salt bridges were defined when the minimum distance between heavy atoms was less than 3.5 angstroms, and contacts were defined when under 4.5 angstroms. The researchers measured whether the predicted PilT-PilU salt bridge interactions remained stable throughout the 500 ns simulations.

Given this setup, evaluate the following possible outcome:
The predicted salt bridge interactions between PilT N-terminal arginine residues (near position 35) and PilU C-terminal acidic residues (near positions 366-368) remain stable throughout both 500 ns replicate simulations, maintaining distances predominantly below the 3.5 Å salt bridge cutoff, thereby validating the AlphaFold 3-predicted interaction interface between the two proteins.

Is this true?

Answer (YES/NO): NO